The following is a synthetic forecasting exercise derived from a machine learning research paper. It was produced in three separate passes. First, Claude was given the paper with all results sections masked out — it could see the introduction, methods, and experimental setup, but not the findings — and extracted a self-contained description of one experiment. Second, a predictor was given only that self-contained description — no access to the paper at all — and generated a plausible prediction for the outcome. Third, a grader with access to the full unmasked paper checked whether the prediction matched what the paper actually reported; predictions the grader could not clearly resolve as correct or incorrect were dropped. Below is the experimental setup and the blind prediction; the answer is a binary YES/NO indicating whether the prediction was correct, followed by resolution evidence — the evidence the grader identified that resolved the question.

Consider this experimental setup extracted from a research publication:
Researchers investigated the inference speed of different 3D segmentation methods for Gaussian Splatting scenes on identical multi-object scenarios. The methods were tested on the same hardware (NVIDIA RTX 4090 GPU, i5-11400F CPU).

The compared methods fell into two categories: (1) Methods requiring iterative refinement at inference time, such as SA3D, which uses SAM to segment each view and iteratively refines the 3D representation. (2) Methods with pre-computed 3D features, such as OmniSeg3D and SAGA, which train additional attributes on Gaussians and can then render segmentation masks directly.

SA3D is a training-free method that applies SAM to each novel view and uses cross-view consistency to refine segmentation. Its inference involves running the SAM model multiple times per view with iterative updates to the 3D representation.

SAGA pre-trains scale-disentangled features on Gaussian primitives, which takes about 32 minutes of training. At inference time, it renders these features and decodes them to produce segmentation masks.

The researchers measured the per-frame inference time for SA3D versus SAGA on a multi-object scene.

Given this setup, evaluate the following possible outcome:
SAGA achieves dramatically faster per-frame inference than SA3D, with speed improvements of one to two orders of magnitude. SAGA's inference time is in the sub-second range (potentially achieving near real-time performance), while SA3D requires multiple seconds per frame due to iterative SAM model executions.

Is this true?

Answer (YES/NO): NO